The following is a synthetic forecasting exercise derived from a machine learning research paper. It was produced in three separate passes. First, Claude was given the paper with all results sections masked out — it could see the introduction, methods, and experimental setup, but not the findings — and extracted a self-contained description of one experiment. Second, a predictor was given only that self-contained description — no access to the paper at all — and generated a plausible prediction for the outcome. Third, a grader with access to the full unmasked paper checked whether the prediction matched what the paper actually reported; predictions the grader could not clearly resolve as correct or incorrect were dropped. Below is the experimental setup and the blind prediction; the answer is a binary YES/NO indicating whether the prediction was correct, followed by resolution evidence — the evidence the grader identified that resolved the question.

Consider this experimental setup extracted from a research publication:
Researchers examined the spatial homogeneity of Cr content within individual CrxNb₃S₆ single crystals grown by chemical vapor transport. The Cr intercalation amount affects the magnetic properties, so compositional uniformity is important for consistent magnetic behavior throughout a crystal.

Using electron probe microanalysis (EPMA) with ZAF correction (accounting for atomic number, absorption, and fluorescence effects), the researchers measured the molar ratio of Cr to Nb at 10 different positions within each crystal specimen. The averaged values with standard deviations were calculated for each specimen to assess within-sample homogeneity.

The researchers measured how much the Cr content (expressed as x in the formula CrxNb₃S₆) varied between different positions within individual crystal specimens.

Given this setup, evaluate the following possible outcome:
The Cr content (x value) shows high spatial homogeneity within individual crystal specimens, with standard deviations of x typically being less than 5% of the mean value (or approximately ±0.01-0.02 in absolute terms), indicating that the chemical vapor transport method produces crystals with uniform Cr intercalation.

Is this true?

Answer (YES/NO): NO